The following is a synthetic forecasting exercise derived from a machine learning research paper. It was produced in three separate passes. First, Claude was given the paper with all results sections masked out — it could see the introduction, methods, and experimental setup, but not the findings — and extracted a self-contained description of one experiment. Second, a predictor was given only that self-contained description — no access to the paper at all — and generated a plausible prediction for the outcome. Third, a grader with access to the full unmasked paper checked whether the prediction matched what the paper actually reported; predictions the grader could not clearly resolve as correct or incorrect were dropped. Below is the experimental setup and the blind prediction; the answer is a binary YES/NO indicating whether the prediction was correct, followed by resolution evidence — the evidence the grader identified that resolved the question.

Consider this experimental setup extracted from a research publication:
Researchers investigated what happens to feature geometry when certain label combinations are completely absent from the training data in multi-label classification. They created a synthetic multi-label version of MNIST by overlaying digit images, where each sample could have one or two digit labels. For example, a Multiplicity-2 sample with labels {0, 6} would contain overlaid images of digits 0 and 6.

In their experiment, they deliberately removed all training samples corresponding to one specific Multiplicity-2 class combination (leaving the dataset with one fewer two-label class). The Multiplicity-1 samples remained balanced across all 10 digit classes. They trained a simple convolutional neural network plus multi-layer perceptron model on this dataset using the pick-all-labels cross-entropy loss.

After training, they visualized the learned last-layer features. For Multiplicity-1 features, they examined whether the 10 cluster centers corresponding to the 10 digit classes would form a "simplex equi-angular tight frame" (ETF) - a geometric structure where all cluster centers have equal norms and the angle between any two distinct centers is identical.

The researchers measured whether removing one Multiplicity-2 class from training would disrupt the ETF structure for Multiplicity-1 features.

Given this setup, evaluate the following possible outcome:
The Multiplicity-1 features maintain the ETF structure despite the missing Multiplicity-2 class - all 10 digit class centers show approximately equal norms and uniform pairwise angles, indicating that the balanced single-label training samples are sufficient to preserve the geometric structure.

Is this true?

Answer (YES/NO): YES